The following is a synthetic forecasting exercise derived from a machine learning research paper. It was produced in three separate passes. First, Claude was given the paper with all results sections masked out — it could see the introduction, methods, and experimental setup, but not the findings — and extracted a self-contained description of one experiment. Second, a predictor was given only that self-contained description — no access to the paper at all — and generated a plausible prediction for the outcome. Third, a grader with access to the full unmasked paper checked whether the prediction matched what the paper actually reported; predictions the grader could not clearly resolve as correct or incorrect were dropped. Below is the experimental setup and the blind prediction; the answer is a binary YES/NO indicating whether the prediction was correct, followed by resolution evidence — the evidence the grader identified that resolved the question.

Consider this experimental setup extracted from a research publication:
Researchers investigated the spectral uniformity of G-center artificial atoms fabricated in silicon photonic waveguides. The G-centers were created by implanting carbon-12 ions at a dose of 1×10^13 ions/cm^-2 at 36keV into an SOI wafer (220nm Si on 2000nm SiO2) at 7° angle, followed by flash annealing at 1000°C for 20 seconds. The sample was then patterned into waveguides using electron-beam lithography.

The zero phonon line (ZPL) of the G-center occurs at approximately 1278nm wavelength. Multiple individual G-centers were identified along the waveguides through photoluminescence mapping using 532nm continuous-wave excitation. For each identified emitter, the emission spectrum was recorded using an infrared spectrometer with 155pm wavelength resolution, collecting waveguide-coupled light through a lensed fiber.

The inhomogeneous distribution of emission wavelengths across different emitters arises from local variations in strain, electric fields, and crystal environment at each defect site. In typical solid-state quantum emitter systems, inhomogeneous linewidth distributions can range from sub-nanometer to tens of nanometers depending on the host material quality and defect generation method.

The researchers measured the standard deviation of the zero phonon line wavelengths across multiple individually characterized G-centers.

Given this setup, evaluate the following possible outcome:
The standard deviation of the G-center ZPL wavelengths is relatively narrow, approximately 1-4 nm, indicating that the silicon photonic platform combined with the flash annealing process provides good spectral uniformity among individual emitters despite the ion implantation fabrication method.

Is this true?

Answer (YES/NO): YES